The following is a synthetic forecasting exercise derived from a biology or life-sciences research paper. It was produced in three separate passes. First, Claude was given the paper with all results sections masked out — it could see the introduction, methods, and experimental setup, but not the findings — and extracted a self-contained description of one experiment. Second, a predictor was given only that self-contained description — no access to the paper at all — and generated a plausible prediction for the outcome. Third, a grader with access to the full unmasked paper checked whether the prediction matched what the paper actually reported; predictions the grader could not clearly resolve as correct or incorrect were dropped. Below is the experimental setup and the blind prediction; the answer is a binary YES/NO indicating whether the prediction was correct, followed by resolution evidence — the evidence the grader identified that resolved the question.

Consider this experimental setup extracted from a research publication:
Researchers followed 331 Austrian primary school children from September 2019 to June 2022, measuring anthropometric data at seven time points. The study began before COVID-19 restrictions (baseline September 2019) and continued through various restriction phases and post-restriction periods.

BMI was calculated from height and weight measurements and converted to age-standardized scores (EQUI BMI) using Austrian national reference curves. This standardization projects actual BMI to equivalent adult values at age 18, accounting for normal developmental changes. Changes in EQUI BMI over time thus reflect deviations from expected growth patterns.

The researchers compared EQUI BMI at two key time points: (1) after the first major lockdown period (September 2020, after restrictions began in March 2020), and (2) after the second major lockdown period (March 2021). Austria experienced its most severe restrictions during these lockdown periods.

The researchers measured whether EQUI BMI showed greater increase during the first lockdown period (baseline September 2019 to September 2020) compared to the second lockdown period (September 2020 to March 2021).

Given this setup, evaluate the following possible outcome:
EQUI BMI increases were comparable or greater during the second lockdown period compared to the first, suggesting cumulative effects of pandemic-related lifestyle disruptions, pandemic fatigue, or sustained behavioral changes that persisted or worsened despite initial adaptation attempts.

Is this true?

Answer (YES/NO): YES